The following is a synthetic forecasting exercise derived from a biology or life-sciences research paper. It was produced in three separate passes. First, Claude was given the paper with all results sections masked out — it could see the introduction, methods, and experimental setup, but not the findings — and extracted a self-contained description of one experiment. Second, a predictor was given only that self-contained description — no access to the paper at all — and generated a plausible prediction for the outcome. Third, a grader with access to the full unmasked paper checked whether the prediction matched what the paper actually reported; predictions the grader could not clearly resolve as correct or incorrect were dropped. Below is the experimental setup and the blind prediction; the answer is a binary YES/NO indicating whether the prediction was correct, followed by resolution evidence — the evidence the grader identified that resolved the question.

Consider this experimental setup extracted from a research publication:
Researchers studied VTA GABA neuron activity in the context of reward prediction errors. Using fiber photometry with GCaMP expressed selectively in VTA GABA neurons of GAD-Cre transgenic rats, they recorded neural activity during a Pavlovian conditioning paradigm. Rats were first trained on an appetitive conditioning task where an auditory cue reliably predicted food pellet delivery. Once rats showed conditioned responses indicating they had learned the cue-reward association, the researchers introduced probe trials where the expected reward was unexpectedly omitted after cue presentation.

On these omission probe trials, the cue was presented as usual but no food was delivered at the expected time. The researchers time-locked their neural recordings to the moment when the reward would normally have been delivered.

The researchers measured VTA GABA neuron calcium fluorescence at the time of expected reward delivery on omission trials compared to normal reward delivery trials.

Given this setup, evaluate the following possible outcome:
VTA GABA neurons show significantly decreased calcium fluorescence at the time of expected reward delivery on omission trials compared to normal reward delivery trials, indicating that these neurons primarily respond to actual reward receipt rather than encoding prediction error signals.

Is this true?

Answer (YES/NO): NO